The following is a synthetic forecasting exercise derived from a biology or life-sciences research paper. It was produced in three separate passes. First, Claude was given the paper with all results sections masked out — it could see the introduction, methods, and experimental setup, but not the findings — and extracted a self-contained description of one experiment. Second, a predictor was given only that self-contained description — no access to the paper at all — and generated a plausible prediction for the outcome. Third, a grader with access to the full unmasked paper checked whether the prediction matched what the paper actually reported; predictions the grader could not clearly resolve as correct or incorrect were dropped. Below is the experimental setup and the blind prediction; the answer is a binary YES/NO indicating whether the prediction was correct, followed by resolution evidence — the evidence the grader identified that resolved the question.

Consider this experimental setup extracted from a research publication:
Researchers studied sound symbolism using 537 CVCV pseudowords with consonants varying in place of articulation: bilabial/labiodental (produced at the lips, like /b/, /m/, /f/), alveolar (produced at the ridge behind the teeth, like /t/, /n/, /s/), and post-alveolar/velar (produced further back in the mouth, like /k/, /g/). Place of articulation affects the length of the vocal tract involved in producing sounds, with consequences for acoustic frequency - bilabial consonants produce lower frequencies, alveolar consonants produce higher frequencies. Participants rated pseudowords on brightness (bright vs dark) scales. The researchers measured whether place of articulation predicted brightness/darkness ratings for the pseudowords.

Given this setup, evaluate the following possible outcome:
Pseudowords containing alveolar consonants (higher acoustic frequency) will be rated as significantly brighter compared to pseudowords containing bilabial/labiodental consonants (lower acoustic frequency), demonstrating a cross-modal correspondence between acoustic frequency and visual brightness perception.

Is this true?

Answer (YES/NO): YES